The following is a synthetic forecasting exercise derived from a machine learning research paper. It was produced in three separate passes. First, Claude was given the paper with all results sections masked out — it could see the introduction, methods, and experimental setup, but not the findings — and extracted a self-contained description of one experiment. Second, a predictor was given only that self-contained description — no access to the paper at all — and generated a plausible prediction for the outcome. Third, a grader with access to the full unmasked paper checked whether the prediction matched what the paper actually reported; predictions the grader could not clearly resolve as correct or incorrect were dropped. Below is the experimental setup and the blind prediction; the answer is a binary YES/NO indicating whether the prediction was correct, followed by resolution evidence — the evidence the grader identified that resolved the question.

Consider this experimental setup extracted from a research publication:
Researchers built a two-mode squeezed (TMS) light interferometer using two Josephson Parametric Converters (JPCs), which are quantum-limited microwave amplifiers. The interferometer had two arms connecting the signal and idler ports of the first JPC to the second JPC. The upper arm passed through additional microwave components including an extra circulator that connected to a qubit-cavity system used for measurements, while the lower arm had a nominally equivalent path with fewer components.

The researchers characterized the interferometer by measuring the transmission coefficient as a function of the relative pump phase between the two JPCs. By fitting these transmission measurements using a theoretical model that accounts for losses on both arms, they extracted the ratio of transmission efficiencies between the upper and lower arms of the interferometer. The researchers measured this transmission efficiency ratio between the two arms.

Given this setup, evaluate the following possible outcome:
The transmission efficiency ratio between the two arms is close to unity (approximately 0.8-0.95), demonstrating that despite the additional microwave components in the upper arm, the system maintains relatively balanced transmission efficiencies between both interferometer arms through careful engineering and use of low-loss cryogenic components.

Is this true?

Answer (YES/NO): YES